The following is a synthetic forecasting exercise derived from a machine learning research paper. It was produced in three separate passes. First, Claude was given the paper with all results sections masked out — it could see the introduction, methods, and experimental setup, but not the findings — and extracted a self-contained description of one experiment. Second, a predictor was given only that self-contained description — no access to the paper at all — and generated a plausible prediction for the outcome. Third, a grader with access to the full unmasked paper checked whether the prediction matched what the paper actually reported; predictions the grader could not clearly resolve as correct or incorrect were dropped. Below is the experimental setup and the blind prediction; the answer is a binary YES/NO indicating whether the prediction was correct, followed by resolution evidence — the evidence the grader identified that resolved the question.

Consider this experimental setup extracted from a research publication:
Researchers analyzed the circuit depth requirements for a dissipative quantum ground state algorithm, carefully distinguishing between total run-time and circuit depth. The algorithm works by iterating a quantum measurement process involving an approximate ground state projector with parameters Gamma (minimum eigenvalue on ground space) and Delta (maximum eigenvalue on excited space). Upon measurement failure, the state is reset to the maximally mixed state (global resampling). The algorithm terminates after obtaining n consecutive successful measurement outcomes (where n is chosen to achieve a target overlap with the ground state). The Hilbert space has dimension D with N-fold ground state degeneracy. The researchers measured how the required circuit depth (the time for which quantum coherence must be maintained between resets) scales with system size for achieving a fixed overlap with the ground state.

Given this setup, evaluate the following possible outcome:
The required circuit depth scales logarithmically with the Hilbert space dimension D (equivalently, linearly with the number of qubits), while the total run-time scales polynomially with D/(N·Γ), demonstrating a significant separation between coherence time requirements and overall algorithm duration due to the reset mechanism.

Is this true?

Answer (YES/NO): NO